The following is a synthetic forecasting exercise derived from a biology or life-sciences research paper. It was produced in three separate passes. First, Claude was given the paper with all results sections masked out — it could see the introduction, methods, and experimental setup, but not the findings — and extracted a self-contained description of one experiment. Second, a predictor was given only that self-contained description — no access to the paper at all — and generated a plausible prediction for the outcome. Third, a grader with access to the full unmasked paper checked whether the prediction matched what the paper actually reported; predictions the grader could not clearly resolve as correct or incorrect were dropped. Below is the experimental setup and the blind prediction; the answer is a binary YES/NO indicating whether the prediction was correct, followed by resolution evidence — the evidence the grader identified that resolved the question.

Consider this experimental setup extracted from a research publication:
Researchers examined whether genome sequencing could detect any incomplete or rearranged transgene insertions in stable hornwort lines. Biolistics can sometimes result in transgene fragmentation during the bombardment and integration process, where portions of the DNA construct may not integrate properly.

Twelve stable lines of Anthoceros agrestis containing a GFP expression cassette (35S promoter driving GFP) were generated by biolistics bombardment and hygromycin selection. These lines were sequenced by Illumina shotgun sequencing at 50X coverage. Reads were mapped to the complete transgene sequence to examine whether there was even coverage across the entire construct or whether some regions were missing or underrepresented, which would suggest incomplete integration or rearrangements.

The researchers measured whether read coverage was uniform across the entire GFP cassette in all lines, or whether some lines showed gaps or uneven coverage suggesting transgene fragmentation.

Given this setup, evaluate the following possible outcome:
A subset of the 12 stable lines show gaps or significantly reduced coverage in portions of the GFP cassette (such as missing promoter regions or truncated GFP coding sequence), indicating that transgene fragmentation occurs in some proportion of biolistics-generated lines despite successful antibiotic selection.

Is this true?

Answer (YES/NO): NO